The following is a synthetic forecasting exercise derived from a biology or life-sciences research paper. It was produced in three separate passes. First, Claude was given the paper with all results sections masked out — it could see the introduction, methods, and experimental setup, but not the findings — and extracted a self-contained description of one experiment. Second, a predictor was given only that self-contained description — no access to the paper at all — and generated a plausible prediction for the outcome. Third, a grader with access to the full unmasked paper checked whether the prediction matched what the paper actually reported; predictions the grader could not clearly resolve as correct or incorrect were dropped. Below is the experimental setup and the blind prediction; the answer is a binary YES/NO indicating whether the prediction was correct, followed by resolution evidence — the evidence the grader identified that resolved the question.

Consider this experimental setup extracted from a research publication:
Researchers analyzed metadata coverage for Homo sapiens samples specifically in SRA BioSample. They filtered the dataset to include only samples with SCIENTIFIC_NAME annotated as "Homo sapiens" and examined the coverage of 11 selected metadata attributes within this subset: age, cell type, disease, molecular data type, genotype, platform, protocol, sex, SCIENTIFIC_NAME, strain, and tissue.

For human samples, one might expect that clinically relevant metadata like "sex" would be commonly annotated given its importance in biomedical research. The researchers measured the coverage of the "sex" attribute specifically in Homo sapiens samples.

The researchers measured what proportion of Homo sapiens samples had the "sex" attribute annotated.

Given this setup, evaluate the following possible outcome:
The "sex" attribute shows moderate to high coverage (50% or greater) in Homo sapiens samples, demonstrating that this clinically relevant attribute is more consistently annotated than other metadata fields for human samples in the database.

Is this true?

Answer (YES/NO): YES